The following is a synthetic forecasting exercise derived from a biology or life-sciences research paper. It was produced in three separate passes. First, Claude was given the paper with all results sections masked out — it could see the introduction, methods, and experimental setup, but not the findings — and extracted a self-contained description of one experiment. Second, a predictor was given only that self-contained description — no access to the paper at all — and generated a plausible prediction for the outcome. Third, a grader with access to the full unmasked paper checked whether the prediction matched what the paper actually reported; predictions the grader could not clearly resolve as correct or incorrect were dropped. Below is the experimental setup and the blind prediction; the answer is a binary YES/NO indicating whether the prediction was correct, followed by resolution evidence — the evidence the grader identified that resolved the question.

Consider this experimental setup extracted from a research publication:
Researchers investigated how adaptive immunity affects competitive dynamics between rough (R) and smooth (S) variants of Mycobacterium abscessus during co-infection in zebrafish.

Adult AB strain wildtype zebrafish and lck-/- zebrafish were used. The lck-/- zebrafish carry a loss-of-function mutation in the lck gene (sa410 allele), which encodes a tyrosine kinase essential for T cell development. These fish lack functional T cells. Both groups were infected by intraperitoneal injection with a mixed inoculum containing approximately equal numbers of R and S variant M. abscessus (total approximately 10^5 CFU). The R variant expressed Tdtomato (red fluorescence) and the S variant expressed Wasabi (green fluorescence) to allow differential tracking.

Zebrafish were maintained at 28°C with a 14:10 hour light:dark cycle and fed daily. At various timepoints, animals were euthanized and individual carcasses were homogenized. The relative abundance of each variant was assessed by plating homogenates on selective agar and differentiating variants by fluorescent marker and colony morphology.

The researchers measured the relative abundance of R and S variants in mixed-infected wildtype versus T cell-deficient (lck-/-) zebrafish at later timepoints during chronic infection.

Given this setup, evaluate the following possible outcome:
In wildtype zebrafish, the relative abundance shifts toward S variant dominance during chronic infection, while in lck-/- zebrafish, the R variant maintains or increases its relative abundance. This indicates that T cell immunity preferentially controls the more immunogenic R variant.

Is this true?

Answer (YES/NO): YES